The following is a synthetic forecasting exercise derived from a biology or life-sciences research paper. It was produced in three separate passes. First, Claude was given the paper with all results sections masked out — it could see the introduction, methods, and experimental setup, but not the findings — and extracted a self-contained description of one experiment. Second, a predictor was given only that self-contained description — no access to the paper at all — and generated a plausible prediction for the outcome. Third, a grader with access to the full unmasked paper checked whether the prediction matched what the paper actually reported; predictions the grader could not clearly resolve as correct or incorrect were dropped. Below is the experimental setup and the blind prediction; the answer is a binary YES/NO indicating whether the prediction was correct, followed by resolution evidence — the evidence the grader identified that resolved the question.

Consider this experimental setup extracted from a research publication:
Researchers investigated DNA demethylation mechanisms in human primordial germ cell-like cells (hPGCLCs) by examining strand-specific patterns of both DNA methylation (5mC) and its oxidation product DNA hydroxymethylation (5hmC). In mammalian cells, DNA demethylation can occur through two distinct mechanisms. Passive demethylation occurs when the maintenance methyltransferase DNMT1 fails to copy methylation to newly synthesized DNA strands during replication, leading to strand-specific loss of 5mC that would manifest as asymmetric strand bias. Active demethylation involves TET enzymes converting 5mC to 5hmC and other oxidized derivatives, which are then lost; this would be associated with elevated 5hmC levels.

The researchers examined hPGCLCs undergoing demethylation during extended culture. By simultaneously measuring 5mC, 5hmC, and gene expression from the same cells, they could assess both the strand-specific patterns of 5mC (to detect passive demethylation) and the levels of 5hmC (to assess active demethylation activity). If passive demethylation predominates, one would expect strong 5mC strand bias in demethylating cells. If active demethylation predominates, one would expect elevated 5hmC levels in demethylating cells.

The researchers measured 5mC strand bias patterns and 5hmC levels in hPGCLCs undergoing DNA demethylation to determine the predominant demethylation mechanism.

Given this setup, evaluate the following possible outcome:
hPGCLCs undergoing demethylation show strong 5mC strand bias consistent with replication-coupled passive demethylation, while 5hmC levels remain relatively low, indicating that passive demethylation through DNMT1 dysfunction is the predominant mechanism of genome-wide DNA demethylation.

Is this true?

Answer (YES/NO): YES